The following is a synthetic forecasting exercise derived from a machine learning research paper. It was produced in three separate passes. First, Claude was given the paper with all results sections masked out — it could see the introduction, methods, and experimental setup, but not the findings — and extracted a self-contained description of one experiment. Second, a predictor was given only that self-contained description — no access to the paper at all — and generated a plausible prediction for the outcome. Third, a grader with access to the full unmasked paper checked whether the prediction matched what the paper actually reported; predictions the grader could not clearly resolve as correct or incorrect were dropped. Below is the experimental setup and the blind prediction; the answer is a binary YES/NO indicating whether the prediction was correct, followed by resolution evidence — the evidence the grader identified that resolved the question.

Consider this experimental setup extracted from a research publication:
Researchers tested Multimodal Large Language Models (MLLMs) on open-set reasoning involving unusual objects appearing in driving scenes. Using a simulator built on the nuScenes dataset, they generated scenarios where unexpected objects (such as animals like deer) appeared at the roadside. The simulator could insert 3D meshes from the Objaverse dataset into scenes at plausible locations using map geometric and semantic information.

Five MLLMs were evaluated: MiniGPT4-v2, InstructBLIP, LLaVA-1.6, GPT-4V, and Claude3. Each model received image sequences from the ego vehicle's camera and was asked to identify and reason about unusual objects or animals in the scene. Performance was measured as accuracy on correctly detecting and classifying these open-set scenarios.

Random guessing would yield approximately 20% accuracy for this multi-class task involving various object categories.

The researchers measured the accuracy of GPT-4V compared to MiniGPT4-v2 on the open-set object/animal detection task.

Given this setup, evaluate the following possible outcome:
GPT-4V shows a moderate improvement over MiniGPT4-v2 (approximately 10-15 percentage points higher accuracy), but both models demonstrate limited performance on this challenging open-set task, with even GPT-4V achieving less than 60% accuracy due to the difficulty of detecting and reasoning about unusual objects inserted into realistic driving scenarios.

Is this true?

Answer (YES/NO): NO